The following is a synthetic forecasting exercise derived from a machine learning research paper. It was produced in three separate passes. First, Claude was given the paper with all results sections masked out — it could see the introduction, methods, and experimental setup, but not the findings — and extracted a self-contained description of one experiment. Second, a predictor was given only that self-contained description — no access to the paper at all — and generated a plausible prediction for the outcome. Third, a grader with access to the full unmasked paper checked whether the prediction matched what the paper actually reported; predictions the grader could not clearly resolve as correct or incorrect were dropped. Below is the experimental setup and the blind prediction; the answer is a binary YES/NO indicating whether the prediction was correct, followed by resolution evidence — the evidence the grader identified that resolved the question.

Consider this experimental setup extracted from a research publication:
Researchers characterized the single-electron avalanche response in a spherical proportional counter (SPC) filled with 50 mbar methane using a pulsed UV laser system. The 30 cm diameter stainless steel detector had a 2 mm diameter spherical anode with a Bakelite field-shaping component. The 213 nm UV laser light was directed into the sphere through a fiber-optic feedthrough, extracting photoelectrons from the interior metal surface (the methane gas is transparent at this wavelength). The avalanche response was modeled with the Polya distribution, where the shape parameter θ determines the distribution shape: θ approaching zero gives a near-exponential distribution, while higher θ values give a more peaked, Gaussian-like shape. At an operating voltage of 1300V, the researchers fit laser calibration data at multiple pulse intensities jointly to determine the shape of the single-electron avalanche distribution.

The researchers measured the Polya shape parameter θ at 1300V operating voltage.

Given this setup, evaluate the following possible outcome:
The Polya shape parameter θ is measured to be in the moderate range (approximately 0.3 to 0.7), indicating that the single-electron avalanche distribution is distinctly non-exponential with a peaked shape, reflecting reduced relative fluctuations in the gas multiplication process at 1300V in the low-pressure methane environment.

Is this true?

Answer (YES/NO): NO